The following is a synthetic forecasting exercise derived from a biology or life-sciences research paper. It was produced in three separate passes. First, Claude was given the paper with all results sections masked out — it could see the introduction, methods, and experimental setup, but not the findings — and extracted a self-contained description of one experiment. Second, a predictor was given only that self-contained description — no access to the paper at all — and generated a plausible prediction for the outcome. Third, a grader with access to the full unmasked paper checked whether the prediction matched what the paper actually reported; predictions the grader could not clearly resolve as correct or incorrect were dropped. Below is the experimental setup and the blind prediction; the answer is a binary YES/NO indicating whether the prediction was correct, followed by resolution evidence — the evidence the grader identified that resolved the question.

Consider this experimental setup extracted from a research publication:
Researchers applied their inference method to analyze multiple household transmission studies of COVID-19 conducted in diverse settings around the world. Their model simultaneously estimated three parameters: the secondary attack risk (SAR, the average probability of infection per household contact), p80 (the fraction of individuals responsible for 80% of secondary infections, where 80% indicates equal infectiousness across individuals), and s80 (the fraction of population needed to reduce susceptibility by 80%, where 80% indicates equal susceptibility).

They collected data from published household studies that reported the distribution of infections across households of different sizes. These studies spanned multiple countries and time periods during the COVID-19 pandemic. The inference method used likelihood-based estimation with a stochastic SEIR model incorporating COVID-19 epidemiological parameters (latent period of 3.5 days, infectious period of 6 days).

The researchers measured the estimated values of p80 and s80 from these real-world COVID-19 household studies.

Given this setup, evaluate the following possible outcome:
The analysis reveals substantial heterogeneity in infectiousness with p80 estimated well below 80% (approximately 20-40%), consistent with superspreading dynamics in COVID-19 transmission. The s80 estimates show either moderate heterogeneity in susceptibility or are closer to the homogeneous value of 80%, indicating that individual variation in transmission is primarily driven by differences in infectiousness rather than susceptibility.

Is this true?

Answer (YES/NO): NO